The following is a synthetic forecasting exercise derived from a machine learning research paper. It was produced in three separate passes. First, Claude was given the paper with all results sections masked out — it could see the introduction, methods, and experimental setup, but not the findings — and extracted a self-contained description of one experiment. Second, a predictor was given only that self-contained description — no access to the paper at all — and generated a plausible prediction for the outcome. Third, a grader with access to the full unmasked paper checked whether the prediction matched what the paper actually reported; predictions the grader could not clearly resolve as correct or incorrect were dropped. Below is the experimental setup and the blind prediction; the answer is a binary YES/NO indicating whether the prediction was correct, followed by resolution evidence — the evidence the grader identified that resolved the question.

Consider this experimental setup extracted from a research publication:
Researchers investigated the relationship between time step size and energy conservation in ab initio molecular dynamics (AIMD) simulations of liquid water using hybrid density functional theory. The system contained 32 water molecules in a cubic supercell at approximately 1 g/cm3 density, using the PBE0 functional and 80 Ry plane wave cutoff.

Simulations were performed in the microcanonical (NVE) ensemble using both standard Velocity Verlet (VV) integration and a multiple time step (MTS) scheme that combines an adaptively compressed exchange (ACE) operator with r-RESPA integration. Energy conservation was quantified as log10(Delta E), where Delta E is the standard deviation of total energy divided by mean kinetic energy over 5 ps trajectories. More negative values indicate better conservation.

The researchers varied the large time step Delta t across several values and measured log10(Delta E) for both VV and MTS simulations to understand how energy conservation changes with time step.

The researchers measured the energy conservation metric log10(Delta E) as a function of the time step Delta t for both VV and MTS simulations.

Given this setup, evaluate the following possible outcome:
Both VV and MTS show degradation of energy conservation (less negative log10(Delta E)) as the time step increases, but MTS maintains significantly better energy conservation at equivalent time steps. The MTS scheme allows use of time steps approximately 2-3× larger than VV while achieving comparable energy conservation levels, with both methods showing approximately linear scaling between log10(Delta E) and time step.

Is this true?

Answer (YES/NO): NO